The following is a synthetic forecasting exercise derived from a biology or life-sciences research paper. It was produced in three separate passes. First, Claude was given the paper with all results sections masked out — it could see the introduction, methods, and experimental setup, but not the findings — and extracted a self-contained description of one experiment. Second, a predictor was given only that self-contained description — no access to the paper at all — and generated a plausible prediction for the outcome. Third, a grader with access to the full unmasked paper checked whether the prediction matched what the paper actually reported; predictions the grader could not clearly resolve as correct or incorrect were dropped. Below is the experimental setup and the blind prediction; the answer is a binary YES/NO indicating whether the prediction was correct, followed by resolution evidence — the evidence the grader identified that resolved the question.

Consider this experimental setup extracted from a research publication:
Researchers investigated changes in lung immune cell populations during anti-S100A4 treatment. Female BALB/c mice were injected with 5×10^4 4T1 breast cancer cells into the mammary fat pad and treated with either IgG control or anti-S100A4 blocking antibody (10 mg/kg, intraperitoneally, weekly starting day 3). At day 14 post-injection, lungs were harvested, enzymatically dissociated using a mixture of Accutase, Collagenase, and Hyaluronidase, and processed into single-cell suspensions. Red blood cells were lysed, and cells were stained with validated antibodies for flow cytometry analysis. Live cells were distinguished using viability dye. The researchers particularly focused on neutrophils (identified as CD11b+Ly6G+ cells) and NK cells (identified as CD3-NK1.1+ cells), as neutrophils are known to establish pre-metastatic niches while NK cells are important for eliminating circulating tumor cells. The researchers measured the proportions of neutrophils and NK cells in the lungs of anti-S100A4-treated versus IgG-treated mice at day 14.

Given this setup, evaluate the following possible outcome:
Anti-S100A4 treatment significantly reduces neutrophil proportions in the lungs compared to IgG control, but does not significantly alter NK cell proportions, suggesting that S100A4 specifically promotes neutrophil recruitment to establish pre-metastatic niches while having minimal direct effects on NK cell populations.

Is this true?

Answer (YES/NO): NO